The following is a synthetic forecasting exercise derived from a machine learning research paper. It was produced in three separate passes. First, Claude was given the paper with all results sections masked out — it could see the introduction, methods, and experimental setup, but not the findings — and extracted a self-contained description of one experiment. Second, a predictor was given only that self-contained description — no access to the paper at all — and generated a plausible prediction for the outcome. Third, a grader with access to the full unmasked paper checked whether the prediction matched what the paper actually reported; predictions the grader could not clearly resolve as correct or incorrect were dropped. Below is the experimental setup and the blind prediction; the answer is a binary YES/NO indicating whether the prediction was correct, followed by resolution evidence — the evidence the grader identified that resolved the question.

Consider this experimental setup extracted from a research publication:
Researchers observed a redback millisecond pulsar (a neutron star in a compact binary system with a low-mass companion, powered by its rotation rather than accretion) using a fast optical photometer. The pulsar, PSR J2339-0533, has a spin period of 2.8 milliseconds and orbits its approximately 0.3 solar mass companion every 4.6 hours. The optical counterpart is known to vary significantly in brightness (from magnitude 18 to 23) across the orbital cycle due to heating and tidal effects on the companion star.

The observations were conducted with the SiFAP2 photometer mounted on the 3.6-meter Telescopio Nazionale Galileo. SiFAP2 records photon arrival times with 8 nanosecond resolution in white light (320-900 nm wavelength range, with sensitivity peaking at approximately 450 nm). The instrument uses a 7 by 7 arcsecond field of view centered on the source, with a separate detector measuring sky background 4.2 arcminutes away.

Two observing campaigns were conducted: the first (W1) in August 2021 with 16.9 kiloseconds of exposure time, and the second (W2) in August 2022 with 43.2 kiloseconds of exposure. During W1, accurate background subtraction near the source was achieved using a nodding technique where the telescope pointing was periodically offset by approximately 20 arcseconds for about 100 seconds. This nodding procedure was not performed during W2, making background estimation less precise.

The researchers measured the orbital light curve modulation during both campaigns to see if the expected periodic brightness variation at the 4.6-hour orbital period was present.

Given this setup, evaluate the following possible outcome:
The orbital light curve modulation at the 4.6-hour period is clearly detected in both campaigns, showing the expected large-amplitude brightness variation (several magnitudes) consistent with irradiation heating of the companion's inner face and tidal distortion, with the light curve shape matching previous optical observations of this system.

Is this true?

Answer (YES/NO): NO